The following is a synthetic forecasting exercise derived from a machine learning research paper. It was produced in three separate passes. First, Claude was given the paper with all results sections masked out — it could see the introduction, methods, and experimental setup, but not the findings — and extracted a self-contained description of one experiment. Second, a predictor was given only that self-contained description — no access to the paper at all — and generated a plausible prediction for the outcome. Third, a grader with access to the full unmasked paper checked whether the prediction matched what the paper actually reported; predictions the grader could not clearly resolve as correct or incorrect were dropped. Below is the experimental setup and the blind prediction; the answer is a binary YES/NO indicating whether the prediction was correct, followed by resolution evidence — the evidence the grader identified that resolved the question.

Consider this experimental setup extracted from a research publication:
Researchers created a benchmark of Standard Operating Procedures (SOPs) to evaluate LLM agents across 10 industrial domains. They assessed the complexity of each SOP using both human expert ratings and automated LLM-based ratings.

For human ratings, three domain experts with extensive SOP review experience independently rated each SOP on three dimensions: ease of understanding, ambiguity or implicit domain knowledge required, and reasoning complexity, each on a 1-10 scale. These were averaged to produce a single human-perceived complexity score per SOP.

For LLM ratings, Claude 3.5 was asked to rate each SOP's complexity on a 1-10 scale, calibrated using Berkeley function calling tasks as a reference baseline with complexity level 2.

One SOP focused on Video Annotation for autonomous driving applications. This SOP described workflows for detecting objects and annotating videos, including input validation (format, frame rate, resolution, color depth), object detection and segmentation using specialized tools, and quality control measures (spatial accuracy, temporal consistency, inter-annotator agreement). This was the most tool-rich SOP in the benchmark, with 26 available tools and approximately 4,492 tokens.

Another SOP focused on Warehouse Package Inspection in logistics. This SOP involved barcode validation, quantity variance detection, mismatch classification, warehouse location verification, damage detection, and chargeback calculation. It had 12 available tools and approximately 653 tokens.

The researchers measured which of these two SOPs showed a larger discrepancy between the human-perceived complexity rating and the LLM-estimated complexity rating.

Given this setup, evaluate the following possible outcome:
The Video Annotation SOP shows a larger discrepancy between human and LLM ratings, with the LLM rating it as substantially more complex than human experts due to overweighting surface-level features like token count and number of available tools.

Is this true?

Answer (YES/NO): NO